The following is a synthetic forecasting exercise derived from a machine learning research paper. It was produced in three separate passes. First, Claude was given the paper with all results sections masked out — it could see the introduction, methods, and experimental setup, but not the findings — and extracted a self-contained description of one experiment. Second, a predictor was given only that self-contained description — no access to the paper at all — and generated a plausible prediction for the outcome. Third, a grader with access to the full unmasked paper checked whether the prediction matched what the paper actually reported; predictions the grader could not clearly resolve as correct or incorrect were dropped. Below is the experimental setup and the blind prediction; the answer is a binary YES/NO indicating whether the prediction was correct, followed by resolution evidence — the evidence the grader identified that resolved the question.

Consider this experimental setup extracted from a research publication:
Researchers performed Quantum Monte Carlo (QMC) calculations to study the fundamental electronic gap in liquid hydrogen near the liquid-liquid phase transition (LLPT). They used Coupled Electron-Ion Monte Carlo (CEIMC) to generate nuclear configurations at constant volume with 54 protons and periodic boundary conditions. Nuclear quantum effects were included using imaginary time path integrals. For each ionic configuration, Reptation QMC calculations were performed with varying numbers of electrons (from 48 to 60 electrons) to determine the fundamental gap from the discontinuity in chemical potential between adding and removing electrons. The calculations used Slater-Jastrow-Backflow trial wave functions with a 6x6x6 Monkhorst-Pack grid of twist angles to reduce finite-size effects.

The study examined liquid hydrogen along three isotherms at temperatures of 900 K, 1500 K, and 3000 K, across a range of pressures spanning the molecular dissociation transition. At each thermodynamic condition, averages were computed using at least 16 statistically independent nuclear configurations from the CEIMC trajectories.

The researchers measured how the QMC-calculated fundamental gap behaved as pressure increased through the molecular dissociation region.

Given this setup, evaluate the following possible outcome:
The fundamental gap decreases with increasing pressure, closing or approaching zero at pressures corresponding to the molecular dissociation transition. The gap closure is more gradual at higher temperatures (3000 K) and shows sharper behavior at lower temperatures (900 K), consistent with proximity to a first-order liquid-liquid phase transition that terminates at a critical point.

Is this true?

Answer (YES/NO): YES